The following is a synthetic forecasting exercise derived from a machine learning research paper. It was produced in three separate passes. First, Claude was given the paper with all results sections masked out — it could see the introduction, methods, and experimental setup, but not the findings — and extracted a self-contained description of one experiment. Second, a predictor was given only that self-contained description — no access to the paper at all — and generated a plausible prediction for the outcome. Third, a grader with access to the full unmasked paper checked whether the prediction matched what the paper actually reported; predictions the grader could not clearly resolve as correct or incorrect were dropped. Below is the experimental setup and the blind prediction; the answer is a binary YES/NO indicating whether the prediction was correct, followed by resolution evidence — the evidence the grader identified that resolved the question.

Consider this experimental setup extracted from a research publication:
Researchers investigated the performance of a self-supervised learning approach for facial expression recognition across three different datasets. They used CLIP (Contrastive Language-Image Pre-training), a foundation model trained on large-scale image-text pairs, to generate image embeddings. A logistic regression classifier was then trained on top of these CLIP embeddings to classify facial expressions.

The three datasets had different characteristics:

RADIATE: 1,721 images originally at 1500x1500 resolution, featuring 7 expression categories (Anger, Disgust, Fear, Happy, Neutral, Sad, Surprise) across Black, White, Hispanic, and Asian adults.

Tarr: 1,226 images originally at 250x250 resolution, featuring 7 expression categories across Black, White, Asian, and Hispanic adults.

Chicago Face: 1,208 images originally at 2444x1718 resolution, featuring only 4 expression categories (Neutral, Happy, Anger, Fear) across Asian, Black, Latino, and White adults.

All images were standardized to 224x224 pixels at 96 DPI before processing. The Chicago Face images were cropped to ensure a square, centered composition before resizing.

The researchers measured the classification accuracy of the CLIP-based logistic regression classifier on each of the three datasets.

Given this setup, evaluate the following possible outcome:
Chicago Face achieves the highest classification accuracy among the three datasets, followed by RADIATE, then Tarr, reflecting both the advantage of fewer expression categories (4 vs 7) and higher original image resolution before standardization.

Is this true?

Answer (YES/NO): YES